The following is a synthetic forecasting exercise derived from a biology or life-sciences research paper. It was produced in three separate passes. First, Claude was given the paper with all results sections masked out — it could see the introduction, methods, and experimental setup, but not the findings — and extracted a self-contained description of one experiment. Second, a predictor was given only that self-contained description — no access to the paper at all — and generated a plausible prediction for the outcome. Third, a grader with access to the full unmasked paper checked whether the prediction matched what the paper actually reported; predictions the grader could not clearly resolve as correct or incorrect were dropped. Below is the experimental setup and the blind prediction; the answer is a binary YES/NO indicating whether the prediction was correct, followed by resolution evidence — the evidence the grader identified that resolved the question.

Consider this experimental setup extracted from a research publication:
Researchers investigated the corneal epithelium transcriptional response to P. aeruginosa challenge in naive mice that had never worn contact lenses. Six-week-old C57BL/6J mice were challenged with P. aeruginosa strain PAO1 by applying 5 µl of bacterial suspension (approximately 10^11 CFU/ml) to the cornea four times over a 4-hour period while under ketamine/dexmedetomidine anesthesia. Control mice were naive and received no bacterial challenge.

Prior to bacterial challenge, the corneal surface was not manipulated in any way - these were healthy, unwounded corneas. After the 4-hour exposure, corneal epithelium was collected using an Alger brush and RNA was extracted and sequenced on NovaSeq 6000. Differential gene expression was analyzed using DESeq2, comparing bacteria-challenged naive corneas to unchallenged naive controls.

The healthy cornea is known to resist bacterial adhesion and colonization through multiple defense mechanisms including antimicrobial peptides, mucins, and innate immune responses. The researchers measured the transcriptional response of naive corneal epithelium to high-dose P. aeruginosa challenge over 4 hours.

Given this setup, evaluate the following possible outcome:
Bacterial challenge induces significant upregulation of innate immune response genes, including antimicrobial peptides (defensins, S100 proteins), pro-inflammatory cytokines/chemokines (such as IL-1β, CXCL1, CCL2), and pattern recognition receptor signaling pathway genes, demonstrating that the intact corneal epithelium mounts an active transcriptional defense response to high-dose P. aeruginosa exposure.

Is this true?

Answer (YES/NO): NO